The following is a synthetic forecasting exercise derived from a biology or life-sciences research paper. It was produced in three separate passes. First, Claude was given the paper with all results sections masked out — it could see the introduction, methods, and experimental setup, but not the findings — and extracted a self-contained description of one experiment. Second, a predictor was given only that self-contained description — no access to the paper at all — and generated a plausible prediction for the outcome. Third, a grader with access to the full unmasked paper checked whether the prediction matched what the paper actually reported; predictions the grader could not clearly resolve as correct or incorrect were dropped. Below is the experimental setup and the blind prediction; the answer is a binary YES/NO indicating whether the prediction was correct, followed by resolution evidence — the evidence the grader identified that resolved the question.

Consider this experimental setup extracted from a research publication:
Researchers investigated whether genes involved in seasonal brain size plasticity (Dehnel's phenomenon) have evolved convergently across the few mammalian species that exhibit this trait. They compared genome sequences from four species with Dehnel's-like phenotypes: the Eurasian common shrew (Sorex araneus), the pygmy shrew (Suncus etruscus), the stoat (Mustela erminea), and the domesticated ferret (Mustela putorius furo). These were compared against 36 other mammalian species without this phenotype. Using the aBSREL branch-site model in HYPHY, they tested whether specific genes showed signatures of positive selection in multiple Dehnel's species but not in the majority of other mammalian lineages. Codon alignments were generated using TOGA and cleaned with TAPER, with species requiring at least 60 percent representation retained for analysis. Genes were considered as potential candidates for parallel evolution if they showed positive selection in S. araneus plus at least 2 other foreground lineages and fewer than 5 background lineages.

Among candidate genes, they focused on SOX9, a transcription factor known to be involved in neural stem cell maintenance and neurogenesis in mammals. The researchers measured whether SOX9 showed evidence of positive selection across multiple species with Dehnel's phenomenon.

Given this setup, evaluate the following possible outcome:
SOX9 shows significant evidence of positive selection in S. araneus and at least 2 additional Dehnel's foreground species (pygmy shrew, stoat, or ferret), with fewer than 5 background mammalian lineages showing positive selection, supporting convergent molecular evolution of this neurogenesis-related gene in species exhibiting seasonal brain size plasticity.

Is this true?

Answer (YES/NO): NO